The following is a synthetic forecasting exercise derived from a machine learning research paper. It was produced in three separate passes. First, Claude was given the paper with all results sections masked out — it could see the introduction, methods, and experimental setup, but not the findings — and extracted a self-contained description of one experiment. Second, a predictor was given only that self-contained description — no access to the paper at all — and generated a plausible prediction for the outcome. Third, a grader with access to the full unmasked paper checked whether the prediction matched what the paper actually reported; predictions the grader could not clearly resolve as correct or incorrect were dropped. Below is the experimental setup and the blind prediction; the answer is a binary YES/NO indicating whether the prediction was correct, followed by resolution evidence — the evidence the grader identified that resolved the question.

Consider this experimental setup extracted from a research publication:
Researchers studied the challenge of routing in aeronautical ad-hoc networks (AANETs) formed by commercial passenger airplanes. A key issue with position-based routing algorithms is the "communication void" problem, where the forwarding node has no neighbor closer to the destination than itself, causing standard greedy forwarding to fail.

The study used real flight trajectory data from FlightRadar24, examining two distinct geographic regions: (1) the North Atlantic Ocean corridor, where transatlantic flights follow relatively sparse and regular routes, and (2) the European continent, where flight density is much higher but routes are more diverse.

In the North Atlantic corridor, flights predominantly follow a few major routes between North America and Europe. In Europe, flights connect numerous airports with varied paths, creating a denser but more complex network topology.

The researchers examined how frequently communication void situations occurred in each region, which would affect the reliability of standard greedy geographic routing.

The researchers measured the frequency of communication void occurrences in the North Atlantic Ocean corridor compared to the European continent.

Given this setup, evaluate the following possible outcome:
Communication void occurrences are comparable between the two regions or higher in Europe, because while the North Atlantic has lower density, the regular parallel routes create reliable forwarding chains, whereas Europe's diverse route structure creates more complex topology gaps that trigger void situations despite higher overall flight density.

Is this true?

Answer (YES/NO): NO